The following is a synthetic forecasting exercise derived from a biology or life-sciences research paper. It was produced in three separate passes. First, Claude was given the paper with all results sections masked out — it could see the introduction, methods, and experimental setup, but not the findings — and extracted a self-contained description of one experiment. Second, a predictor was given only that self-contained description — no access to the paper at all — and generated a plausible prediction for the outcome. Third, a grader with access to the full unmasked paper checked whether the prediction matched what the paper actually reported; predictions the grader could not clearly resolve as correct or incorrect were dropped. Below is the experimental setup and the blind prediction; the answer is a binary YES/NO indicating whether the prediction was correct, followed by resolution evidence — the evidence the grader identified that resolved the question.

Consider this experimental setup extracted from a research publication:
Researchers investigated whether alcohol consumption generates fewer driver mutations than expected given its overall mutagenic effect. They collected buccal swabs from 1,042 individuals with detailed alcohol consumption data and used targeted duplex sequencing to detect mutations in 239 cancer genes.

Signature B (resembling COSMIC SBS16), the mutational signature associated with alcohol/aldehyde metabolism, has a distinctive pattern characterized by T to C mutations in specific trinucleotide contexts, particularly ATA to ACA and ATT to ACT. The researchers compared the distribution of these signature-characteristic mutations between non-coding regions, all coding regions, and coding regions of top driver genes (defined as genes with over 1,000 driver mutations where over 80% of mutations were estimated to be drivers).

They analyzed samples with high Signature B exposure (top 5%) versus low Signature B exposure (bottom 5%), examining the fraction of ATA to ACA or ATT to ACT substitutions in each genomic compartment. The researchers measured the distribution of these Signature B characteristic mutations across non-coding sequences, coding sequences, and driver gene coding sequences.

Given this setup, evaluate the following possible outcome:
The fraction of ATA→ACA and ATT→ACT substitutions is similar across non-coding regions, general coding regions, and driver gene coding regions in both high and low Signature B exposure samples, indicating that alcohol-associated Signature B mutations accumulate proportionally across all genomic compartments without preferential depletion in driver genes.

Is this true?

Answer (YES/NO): NO